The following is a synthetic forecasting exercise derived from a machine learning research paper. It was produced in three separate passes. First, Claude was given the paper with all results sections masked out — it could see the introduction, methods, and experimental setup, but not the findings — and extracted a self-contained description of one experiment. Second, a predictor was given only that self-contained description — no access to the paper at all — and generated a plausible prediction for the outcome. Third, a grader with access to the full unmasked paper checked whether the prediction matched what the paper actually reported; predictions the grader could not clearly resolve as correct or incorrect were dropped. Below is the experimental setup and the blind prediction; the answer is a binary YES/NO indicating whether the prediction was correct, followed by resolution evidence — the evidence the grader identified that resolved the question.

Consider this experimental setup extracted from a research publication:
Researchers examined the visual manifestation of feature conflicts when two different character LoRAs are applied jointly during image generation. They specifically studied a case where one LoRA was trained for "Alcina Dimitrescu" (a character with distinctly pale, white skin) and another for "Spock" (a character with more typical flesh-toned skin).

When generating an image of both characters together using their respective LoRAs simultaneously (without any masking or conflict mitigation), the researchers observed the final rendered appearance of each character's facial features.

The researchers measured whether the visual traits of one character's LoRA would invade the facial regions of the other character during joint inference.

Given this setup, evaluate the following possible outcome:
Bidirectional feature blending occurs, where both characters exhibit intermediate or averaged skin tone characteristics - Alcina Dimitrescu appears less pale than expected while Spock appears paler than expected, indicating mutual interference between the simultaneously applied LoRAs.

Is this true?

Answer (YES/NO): YES